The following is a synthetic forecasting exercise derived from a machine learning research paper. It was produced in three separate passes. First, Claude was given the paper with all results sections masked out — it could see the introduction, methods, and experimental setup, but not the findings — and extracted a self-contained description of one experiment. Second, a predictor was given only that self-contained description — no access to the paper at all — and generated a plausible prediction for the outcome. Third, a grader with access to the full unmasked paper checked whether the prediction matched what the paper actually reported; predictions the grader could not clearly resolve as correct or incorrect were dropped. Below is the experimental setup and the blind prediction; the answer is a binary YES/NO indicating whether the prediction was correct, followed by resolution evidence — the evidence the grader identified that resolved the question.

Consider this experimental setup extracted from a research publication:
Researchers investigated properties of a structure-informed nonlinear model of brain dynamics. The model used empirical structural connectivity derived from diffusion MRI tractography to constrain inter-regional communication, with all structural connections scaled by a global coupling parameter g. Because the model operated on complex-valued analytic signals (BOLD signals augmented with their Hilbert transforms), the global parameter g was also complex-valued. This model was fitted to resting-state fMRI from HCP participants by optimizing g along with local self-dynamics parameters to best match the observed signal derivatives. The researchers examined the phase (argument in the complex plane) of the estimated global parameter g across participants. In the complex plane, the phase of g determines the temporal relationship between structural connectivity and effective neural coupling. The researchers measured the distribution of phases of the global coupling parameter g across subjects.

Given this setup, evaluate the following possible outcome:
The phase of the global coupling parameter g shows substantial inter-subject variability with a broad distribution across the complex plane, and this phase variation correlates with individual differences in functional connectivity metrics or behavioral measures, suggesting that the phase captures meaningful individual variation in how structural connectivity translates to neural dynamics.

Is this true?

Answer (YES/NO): NO